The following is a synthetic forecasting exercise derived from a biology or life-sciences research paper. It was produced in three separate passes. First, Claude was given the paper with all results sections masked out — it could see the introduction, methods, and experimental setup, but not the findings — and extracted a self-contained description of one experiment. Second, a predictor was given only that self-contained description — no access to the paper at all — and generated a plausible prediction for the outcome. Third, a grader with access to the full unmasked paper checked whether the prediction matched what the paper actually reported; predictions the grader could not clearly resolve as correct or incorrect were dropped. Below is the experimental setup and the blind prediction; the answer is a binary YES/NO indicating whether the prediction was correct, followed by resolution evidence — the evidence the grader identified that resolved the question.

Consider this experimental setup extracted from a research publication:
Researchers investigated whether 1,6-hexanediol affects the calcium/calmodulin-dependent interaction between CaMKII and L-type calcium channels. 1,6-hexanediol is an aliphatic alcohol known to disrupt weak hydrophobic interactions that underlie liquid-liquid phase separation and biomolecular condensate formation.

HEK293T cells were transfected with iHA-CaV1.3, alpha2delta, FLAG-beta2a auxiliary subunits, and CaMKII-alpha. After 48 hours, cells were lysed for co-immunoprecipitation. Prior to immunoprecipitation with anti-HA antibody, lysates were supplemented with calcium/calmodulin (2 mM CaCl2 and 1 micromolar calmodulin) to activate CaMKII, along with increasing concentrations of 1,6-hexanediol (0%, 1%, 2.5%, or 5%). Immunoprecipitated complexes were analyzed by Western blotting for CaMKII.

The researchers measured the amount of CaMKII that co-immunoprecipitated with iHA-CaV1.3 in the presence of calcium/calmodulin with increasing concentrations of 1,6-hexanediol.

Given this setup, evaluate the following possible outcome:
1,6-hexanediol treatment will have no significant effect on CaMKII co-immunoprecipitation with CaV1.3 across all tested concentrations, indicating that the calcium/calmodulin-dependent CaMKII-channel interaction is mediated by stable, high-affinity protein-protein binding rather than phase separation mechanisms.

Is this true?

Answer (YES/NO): NO